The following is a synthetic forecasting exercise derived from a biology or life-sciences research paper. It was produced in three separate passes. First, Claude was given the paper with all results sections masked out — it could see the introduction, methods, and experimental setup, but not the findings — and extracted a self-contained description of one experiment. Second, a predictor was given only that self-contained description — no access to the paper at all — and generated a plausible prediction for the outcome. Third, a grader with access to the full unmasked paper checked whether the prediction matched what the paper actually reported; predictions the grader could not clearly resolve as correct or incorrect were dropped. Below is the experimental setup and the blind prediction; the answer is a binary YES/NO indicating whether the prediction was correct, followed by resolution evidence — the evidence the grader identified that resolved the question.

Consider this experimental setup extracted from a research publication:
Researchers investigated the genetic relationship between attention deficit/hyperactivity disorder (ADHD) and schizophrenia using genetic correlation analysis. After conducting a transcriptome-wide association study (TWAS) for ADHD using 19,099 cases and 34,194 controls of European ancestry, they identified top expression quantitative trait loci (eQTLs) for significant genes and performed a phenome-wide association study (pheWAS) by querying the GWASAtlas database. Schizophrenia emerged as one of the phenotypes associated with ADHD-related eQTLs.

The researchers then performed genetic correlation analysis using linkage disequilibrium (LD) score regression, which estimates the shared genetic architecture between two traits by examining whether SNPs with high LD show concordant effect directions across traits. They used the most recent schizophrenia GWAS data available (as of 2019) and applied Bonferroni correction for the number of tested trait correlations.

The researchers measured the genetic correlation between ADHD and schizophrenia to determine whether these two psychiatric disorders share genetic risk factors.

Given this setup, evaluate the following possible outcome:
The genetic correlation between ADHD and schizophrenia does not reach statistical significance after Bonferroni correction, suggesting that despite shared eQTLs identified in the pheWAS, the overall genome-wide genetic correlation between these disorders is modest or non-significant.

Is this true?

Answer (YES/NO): NO